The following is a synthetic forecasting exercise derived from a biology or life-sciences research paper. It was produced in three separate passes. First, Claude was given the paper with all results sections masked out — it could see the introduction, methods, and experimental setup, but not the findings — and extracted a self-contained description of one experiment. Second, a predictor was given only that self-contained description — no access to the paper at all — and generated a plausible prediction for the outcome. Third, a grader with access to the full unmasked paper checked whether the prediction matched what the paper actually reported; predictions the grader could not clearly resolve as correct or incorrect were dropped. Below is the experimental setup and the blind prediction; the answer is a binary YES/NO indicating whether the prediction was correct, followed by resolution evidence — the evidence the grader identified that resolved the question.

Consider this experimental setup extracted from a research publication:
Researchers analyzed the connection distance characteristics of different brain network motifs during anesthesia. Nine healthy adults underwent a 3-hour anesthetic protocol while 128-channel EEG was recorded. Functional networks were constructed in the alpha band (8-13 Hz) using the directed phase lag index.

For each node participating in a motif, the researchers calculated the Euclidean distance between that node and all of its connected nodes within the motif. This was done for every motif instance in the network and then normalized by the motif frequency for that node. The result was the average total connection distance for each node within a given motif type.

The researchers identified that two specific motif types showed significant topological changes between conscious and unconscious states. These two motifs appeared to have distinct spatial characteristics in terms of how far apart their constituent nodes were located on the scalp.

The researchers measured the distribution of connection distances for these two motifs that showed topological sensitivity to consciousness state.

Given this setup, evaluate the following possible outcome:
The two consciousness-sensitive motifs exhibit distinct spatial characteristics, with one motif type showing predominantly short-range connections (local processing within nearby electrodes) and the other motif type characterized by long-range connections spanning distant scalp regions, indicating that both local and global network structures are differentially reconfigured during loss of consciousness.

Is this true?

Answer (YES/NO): YES